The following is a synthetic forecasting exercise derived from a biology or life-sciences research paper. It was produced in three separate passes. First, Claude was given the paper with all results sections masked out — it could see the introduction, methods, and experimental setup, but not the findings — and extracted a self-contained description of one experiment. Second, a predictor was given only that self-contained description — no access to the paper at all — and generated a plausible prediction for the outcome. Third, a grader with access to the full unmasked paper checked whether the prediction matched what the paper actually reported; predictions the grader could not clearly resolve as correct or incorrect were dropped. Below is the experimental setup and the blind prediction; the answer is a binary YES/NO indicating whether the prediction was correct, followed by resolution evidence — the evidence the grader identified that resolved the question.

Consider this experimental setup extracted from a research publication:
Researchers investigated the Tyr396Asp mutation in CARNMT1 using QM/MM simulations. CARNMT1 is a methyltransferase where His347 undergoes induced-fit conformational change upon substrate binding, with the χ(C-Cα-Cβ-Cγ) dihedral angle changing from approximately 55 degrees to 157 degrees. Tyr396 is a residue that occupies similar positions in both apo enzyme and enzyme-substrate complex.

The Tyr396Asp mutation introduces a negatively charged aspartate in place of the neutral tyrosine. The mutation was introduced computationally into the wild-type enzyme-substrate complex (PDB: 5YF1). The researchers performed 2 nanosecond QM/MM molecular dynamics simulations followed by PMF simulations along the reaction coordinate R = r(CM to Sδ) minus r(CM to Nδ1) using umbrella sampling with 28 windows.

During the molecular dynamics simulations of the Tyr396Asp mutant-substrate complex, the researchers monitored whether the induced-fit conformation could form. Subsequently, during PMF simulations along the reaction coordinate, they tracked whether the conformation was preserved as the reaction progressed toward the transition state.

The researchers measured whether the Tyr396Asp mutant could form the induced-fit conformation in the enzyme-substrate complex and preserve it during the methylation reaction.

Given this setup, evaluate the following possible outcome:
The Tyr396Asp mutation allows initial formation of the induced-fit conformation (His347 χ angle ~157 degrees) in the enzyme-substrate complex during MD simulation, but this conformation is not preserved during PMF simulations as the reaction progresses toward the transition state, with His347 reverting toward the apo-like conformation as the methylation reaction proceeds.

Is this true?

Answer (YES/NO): YES